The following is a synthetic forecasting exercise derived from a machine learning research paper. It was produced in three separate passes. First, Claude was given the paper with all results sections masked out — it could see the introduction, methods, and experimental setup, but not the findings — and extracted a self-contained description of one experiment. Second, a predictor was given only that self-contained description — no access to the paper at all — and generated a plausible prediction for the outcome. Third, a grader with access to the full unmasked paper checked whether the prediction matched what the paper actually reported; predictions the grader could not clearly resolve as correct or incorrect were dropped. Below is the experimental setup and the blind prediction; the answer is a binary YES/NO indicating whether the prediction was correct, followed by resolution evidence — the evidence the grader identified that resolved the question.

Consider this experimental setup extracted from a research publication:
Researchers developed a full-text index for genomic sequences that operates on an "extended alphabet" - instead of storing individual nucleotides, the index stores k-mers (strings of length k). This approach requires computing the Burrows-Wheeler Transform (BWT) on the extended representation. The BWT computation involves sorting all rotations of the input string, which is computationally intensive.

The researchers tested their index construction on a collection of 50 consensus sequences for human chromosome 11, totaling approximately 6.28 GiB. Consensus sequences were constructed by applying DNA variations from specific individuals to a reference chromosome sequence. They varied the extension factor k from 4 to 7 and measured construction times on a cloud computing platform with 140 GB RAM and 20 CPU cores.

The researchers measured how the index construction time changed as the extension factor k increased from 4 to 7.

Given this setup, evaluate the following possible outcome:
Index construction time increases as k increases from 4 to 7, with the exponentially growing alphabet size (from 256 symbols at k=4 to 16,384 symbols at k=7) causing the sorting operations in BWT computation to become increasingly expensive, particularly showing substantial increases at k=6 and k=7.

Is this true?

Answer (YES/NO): NO